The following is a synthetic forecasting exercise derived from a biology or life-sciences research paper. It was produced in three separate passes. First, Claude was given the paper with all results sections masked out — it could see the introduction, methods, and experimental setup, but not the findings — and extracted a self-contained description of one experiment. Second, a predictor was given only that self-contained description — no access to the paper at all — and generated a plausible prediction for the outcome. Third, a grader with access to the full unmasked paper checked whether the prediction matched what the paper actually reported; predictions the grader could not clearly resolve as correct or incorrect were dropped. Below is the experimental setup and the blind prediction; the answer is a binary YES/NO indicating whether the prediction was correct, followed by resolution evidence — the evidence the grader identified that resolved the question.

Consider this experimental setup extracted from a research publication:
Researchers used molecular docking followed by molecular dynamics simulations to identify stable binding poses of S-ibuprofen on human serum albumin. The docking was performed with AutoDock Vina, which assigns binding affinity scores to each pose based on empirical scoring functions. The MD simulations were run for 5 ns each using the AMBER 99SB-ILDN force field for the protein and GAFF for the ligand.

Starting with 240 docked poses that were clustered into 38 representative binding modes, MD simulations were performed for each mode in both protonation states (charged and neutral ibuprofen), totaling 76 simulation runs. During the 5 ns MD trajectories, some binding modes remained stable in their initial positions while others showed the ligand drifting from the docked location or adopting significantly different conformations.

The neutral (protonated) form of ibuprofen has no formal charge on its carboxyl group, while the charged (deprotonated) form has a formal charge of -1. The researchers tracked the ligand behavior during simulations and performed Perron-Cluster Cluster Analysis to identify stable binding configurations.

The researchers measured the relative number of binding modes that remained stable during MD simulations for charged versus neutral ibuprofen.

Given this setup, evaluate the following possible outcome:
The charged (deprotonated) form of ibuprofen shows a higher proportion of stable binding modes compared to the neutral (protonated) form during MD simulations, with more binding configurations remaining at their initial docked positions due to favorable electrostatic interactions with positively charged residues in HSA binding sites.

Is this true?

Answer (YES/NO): NO